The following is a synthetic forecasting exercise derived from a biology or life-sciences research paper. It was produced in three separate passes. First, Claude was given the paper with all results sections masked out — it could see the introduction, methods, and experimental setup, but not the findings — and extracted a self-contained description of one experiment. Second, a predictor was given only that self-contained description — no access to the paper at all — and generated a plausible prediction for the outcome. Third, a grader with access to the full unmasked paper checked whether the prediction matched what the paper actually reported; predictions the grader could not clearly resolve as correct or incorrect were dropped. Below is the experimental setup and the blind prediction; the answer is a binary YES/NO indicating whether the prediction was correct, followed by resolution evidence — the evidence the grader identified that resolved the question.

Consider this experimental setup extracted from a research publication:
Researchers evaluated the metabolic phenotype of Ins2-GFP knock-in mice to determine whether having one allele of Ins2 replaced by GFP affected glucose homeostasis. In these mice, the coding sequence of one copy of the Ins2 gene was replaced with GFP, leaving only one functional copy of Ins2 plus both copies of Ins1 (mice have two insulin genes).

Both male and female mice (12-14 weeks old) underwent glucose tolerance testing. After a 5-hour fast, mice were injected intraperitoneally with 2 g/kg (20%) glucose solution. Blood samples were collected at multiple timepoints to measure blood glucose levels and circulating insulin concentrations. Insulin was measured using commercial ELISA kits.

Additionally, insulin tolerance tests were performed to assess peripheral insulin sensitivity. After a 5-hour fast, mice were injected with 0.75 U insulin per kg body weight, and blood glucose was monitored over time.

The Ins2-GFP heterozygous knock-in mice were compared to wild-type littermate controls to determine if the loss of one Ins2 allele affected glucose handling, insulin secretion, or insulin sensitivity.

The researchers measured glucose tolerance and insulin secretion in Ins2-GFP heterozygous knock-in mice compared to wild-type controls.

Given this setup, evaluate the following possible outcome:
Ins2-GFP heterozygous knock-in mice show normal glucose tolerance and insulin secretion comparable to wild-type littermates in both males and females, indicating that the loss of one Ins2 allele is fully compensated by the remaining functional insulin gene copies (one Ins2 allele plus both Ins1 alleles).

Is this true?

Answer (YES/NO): YES